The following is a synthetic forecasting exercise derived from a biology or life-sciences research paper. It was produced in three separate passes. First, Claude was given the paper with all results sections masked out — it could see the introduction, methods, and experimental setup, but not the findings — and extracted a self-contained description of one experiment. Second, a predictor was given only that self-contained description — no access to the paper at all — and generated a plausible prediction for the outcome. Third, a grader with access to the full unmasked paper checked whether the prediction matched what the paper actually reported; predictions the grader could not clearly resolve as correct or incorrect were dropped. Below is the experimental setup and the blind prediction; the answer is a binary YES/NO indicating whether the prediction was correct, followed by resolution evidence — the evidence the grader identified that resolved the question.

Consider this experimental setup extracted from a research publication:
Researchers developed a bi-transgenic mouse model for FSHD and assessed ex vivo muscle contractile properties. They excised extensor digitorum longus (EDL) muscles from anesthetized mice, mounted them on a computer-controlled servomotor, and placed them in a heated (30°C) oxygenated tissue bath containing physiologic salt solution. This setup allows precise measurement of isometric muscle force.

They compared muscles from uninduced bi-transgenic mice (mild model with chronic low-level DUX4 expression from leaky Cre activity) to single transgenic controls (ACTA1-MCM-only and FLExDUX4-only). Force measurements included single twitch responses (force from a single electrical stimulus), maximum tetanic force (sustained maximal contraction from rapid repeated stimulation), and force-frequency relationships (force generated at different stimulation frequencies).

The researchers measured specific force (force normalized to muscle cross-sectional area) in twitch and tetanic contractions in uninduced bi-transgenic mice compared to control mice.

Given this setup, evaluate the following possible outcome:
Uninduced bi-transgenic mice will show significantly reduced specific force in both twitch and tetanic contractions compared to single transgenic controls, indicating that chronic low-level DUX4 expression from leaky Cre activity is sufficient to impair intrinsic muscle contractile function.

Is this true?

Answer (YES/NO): NO